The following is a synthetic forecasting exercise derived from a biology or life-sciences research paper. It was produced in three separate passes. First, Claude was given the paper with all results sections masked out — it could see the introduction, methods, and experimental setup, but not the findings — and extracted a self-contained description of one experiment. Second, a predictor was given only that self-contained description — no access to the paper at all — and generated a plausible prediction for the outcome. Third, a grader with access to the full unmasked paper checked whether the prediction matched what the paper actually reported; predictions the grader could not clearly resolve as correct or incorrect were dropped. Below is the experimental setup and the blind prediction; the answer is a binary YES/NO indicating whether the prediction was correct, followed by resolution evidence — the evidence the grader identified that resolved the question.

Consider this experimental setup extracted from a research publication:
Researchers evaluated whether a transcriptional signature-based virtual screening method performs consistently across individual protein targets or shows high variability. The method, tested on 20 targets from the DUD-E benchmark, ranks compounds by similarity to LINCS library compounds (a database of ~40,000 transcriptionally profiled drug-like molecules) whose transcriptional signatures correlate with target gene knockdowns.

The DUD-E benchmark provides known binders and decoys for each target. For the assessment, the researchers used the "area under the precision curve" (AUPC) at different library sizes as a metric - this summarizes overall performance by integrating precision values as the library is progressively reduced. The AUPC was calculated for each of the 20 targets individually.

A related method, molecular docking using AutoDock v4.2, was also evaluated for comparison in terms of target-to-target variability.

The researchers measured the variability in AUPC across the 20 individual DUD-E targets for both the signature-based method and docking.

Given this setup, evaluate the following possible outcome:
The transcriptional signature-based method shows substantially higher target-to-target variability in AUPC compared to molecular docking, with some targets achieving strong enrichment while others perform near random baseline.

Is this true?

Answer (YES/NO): NO